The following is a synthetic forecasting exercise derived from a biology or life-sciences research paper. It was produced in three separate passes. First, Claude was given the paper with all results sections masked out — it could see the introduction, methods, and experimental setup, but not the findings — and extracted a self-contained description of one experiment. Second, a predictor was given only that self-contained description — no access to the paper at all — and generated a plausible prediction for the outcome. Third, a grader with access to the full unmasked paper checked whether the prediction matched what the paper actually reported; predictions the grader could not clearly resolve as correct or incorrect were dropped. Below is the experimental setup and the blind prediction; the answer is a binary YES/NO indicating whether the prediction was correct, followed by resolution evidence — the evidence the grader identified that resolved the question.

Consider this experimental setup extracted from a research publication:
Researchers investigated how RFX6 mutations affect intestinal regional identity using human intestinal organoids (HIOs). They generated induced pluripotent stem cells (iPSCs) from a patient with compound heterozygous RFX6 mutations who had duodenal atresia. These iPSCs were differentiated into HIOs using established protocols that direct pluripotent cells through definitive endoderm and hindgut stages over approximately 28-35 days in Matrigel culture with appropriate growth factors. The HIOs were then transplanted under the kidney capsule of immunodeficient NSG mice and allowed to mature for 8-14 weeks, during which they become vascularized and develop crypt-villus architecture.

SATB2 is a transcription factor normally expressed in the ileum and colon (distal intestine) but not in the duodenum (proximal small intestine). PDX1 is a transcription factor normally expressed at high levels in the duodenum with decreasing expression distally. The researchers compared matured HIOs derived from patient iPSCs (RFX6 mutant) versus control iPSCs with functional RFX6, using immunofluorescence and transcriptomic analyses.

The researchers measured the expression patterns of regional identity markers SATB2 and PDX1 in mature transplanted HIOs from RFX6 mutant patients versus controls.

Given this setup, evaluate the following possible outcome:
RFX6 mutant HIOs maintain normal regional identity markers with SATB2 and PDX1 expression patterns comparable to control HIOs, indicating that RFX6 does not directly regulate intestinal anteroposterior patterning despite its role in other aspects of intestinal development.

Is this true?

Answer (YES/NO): NO